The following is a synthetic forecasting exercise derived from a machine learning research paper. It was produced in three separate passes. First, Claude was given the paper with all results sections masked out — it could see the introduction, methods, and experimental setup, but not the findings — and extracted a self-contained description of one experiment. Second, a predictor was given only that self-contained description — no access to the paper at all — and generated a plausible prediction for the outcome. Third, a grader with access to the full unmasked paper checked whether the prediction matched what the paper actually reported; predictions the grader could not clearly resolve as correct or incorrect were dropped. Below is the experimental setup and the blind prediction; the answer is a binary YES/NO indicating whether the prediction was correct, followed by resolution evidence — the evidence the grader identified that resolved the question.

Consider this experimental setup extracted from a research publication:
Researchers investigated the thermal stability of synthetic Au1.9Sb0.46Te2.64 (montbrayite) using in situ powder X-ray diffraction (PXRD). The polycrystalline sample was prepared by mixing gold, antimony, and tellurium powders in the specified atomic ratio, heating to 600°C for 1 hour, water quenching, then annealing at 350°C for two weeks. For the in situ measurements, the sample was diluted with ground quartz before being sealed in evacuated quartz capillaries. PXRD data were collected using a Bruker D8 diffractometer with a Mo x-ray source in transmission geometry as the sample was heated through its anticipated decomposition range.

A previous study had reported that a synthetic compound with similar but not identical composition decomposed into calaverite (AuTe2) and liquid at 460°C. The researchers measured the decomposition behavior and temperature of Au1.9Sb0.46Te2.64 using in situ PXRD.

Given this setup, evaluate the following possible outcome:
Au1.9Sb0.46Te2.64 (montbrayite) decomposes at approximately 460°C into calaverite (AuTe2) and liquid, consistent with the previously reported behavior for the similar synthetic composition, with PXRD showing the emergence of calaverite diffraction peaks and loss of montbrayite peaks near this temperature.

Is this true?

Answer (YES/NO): NO